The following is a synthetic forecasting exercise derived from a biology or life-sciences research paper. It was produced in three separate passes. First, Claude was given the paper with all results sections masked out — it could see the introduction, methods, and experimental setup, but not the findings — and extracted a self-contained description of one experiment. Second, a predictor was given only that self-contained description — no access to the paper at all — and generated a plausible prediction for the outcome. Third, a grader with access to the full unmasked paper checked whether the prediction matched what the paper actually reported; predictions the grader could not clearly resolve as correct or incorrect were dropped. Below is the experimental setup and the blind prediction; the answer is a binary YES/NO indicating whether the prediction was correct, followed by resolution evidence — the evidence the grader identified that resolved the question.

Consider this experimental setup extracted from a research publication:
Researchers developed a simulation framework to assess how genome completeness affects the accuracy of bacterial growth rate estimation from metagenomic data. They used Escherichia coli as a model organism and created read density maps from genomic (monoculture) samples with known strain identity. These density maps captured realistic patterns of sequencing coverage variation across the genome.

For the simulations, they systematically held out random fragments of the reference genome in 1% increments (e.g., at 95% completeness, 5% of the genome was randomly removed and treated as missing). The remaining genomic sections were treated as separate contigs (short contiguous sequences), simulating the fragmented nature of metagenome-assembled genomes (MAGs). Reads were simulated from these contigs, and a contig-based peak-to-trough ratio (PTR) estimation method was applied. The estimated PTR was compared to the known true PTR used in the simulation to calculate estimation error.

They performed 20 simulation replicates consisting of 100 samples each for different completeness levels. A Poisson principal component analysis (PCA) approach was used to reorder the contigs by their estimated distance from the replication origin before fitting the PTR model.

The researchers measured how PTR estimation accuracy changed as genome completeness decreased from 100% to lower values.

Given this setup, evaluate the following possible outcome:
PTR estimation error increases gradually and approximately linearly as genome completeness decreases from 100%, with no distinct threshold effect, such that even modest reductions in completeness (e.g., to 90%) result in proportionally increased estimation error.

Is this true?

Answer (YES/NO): NO